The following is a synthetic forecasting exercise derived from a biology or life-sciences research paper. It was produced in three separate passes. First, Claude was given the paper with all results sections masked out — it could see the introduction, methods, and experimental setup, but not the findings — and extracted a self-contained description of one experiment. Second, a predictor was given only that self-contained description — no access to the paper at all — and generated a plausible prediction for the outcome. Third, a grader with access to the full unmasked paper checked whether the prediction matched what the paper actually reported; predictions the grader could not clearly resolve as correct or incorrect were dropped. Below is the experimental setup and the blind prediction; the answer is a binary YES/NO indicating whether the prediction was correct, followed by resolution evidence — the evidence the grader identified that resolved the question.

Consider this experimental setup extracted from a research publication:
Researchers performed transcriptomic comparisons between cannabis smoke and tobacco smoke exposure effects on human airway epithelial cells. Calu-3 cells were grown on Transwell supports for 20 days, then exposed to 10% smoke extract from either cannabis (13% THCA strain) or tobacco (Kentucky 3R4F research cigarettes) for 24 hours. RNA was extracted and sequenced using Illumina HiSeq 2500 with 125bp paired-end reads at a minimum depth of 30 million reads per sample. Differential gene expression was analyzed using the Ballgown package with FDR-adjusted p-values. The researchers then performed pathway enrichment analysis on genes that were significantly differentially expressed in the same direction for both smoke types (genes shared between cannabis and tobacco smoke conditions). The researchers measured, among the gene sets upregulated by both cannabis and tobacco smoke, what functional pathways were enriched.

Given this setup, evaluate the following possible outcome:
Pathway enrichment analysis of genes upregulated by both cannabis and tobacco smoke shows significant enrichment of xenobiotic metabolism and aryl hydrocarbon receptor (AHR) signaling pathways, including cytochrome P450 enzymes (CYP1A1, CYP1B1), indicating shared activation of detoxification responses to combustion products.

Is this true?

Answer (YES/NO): NO